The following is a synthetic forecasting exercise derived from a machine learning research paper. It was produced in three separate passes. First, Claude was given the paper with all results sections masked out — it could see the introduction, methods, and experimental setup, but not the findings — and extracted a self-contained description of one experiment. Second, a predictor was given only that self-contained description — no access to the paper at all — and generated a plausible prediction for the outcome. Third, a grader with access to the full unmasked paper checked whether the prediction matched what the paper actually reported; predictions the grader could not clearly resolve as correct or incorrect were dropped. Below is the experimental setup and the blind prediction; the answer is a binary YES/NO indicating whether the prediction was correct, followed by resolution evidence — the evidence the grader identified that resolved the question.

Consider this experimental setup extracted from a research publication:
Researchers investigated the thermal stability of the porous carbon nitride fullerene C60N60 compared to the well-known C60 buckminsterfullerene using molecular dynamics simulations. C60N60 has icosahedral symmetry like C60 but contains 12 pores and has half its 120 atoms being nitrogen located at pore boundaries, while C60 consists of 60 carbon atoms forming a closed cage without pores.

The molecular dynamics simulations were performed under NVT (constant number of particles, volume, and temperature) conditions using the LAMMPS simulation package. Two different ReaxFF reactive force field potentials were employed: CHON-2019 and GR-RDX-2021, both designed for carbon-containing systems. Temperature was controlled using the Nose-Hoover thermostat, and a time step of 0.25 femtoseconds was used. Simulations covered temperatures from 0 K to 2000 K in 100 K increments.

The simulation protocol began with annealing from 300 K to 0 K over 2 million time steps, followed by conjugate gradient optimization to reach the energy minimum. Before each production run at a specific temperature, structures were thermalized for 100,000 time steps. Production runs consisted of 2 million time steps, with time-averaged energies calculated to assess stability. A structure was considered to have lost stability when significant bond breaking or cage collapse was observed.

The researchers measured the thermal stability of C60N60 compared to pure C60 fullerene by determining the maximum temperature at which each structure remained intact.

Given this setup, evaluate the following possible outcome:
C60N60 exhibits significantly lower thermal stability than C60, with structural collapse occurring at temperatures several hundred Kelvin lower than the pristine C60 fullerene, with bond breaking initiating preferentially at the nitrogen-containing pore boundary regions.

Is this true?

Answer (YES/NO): NO